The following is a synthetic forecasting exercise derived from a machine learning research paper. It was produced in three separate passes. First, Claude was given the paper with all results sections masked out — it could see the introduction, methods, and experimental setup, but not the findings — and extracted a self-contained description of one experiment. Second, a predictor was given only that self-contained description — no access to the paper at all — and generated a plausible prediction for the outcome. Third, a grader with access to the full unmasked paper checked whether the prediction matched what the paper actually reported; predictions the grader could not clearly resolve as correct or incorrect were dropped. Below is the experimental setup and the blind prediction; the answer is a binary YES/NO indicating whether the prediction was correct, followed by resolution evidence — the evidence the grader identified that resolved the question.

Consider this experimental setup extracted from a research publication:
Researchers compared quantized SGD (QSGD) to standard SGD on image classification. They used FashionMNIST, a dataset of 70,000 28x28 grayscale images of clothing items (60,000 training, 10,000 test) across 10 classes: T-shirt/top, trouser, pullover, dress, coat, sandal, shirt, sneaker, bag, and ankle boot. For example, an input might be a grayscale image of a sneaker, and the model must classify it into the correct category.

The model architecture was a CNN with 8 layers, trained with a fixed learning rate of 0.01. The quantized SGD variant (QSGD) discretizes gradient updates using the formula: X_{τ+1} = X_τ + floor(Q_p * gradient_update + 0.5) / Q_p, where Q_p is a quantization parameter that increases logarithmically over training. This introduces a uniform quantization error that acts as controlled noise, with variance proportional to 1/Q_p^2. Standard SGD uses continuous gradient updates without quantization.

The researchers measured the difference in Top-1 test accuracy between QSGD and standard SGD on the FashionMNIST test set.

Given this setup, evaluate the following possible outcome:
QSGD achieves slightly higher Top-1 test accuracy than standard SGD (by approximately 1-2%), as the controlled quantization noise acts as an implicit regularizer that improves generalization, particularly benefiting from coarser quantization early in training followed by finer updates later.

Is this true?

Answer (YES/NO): NO